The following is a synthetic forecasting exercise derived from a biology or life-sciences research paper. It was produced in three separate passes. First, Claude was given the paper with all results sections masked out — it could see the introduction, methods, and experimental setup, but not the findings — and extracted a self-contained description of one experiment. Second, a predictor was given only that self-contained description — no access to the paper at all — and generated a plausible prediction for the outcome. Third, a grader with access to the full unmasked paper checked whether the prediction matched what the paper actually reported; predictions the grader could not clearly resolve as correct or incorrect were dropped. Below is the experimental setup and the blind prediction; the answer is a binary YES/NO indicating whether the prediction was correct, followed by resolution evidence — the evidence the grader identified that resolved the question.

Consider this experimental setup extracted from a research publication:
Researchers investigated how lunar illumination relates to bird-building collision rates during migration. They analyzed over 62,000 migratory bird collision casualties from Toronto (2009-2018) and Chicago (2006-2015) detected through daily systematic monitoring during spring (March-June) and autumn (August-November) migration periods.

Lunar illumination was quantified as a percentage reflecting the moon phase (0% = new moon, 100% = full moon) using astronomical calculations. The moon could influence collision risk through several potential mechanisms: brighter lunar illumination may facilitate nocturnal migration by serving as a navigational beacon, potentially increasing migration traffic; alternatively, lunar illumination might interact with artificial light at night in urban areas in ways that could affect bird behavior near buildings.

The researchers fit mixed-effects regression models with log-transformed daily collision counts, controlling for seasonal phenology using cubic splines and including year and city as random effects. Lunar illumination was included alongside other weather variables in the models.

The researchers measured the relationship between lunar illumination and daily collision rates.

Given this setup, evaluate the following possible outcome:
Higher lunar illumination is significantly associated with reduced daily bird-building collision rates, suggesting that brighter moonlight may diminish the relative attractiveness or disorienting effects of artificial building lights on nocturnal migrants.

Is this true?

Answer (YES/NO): NO